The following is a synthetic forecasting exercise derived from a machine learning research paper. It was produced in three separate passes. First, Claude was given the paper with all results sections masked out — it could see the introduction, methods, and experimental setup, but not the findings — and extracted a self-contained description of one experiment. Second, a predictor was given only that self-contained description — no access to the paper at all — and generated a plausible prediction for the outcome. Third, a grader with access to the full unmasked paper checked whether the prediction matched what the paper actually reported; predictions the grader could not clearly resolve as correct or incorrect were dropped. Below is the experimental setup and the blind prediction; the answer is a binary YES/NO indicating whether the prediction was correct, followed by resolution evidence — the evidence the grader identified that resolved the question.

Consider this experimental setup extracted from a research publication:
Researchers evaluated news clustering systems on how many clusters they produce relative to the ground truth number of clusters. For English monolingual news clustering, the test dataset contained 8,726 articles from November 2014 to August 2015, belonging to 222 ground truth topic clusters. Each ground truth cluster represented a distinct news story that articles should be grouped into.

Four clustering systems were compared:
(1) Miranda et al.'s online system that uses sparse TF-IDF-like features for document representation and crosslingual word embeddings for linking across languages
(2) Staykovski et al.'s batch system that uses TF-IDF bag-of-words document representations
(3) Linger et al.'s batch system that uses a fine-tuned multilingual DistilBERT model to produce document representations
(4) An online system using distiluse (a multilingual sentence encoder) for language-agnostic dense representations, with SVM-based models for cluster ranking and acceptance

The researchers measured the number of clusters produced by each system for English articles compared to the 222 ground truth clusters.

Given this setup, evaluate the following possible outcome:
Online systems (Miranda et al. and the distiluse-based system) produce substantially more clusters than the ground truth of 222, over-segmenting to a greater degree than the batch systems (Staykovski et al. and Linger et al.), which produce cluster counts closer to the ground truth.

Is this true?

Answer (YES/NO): NO